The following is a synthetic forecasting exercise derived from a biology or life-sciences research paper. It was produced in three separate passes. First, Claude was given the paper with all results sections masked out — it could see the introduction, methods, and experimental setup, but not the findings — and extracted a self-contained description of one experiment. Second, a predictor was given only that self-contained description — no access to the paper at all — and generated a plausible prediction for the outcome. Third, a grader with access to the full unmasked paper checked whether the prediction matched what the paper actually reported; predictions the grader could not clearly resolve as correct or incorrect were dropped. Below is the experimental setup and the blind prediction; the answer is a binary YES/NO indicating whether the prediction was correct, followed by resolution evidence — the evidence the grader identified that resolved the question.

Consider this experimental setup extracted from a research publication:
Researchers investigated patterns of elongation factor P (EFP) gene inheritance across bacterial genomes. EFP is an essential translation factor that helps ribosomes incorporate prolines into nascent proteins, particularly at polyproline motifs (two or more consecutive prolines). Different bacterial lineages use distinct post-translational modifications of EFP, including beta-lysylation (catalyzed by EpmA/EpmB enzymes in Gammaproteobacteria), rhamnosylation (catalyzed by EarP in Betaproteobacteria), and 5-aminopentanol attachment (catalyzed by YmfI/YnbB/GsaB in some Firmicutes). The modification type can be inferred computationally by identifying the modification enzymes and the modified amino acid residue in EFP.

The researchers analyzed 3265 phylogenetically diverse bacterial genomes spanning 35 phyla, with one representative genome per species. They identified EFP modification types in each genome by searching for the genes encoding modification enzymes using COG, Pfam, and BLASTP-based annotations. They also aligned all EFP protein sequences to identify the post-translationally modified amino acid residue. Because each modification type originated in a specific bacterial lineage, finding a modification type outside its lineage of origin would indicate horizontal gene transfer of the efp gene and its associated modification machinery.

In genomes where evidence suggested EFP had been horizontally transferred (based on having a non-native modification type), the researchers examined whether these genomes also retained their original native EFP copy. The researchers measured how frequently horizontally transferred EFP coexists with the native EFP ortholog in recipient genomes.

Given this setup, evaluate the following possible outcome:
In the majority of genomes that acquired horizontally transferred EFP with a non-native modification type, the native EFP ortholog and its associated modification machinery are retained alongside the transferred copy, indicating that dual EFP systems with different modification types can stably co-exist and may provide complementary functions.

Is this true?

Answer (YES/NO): NO